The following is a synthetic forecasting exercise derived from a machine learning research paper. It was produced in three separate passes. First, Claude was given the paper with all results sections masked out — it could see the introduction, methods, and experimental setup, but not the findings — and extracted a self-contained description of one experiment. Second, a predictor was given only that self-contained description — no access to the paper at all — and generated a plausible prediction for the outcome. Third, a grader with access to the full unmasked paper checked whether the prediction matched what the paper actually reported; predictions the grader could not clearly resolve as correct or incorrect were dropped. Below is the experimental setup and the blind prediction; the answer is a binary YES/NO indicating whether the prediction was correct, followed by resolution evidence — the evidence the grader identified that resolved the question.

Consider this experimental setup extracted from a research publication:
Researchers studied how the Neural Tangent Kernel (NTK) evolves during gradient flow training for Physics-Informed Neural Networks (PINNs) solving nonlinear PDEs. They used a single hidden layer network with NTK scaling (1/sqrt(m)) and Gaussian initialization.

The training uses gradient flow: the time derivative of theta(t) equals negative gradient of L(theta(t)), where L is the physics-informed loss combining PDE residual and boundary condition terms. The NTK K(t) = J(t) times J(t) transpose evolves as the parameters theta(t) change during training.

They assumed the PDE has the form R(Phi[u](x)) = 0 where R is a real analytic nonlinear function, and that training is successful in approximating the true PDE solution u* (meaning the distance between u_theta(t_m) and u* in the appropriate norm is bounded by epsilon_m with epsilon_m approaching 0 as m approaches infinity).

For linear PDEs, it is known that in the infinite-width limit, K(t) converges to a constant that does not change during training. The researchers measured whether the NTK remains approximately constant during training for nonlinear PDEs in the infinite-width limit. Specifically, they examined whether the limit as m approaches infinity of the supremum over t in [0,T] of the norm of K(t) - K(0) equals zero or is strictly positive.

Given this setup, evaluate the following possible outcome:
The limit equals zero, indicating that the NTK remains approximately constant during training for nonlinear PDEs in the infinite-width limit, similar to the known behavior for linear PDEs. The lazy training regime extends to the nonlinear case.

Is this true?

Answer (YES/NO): NO